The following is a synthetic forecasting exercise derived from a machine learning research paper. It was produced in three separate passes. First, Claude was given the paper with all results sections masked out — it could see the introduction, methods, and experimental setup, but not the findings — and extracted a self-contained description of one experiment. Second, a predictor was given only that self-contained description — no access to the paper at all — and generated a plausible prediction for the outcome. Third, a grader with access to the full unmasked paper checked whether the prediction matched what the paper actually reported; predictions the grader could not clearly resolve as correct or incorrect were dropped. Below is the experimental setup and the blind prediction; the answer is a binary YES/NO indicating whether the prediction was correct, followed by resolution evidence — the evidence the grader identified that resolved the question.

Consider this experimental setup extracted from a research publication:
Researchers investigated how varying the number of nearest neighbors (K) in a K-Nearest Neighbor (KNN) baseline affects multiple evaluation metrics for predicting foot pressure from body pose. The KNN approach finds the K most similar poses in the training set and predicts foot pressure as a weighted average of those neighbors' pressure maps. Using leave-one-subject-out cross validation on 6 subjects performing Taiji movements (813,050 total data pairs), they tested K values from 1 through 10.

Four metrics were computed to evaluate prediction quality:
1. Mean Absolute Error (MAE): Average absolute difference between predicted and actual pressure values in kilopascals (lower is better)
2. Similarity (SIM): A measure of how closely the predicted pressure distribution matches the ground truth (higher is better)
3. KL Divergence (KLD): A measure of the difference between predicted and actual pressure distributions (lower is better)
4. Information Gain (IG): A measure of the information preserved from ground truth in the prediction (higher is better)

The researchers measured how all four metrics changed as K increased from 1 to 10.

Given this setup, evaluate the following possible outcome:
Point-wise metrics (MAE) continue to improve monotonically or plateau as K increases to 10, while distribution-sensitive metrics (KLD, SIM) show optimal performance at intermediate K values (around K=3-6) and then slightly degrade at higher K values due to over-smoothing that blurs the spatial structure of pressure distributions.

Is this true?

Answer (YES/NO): NO